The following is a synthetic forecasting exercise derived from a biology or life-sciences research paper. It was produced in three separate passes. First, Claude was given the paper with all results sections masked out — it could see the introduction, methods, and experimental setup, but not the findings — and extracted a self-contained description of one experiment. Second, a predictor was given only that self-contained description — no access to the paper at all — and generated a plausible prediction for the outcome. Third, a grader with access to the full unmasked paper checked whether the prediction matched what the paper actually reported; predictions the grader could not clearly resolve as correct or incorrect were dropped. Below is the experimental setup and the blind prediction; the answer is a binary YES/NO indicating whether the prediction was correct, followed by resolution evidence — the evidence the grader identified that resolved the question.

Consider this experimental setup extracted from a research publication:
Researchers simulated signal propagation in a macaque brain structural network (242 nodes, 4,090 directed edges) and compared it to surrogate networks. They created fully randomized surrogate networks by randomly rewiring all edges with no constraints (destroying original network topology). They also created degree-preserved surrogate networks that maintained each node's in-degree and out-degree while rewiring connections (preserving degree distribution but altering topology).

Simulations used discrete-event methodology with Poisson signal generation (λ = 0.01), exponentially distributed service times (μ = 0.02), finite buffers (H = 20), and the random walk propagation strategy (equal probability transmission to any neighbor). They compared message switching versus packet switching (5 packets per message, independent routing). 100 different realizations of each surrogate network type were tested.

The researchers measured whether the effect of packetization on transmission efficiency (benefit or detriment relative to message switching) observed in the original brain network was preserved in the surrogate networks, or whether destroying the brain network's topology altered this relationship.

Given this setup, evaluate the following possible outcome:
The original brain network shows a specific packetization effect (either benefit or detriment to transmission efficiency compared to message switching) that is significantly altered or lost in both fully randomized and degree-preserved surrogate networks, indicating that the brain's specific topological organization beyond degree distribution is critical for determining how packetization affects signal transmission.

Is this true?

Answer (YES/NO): NO